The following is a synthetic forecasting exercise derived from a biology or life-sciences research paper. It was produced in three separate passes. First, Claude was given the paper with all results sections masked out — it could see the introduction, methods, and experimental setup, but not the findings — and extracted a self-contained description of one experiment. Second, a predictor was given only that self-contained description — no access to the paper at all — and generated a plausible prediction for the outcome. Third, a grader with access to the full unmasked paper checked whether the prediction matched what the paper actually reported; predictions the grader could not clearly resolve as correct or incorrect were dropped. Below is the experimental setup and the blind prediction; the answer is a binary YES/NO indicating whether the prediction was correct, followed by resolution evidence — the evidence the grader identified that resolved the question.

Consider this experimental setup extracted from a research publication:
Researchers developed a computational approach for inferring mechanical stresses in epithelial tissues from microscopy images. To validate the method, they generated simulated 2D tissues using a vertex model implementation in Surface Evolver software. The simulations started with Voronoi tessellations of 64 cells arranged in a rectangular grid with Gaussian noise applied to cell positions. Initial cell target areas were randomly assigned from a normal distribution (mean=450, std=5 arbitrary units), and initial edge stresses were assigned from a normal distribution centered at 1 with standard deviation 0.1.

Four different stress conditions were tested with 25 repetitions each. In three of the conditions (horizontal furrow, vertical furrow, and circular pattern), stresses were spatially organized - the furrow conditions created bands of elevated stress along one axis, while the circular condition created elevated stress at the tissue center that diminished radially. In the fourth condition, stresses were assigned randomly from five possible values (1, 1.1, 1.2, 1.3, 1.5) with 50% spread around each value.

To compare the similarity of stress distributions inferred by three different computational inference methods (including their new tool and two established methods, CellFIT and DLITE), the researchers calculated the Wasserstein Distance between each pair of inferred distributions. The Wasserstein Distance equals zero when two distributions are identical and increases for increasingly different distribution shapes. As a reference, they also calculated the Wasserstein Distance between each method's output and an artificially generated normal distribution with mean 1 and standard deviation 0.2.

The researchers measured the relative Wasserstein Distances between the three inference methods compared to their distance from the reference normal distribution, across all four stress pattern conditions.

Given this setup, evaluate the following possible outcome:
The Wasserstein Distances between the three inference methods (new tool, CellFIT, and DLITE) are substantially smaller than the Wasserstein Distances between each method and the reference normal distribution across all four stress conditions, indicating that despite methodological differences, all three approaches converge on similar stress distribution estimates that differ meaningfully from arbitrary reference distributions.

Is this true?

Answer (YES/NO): YES